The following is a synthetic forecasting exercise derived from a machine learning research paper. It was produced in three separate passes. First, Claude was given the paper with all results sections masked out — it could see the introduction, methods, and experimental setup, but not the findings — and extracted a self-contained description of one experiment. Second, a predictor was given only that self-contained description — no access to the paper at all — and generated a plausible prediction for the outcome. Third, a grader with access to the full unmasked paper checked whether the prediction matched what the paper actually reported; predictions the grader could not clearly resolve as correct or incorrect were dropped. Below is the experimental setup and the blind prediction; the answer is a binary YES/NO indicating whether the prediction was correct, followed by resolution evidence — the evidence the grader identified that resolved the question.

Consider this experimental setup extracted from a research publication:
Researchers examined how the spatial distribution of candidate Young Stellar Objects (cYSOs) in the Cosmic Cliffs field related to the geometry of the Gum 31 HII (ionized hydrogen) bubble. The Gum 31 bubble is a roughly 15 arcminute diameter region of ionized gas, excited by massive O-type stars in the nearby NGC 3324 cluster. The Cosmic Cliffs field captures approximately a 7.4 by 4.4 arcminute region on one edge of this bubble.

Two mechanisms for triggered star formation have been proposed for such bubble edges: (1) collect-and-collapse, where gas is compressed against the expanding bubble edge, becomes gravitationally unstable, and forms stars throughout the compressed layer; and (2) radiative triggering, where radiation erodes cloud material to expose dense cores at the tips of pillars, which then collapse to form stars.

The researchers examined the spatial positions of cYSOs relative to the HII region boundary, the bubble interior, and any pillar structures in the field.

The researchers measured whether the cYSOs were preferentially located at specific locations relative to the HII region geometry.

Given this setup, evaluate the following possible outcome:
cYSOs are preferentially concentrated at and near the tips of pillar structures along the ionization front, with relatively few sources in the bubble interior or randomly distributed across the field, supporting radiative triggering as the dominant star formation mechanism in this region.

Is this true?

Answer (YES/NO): NO